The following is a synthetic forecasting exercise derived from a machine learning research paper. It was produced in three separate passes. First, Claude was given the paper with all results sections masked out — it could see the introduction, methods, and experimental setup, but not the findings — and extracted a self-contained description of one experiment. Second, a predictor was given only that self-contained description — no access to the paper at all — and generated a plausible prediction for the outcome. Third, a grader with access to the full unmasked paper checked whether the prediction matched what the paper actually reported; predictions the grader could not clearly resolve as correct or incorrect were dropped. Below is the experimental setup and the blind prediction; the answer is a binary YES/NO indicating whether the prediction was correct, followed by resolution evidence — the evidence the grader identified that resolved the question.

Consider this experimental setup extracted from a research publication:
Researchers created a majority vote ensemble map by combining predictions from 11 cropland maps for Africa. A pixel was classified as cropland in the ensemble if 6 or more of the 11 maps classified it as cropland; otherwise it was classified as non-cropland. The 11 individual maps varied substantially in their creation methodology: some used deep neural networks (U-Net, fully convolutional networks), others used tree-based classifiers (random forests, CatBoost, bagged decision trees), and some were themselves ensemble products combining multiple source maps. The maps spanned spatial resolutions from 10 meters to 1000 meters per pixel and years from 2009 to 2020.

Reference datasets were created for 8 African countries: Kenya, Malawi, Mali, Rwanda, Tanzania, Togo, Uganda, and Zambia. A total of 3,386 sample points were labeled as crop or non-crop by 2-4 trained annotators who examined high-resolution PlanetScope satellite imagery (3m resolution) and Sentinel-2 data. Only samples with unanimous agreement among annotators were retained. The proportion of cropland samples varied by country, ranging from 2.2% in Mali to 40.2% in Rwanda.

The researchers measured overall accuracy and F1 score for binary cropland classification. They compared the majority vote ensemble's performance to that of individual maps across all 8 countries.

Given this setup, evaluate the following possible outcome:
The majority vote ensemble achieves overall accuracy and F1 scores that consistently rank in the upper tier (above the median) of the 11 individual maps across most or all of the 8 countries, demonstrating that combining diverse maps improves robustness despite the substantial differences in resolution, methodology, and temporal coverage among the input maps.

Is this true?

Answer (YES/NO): YES